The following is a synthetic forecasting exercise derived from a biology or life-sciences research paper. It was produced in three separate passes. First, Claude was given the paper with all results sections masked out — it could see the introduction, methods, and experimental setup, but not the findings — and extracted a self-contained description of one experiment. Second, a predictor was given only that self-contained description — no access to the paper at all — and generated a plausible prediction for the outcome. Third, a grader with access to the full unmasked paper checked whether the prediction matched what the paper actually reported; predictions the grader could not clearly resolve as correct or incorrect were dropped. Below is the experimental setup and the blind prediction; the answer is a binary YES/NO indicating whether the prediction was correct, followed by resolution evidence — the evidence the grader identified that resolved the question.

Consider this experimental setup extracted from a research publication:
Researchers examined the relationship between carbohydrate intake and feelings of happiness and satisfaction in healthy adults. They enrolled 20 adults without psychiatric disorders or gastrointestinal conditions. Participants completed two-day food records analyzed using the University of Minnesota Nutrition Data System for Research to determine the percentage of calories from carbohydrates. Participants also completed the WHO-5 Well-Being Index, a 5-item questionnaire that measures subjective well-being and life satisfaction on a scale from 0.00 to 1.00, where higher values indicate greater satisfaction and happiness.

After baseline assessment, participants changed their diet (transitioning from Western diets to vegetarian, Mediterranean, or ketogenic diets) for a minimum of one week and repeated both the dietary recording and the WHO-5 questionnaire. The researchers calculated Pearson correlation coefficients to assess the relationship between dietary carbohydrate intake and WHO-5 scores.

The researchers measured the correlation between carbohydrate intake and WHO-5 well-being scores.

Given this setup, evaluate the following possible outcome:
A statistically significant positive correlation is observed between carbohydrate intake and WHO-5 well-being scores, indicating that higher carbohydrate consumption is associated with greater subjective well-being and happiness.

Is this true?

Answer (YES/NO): NO